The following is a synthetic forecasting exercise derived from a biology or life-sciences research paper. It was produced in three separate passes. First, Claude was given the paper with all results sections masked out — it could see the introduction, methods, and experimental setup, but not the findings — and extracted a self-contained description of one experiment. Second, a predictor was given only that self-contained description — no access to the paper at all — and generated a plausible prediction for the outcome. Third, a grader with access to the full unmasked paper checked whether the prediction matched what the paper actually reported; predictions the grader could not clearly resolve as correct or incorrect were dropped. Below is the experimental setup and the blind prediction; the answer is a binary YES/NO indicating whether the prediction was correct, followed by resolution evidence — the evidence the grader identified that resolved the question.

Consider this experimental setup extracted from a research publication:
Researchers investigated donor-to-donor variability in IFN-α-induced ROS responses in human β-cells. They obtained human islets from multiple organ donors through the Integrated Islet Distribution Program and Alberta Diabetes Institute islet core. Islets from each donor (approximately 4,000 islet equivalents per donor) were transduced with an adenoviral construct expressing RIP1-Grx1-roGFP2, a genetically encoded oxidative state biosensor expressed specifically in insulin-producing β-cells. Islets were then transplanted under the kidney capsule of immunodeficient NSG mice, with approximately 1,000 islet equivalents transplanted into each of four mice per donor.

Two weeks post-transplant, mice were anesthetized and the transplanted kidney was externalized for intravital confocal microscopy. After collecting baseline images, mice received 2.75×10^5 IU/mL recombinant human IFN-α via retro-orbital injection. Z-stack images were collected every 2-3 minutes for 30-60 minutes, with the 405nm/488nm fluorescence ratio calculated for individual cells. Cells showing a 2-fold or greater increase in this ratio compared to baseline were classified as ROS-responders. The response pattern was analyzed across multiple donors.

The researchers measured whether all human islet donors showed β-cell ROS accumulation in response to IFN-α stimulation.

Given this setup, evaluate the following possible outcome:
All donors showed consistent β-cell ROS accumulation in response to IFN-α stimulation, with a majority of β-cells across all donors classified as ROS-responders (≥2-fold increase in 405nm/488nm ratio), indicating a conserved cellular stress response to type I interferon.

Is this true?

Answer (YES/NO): NO